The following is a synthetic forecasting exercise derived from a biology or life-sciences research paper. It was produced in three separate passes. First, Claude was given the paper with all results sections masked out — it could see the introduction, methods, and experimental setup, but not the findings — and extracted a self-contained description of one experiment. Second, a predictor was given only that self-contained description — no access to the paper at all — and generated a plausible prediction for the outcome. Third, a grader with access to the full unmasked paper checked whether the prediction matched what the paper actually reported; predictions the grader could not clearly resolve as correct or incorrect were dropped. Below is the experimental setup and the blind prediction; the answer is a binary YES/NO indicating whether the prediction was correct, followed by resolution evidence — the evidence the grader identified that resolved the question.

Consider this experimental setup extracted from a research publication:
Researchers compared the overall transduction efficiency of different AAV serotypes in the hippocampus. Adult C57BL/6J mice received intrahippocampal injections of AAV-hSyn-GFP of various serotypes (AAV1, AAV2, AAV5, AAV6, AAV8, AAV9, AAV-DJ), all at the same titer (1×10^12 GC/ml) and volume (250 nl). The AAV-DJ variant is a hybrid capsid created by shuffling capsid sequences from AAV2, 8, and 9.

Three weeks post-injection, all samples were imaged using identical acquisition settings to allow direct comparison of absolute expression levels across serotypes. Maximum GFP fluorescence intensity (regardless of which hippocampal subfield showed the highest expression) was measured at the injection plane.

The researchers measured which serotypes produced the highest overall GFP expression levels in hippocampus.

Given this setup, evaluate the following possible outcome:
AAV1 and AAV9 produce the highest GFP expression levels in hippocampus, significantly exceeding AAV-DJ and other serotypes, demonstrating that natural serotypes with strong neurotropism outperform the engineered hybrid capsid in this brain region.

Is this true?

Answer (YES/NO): NO